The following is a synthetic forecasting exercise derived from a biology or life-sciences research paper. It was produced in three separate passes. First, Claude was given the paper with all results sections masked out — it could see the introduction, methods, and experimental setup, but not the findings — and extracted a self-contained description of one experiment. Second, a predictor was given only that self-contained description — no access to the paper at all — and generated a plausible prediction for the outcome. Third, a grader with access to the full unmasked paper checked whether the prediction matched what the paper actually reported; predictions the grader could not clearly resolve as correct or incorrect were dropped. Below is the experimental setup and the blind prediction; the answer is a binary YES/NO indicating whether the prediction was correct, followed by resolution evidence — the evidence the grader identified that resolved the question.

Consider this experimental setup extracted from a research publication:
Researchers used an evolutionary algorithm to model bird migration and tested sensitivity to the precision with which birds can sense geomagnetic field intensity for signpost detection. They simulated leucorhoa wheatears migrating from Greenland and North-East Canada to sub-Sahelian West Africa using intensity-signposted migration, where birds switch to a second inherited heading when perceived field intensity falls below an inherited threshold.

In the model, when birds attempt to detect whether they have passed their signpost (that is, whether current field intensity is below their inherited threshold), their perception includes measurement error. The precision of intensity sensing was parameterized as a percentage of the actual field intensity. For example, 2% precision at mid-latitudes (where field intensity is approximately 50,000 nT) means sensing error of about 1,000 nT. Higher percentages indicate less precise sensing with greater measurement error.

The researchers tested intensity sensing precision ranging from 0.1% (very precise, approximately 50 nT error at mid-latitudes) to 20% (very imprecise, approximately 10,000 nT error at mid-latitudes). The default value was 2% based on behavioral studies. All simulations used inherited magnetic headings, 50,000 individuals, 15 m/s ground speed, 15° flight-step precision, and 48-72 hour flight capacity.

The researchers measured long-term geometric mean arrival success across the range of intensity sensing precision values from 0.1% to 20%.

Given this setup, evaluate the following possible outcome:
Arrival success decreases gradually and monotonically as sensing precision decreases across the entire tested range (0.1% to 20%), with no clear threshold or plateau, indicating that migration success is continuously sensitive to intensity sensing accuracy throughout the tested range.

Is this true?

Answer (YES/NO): NO